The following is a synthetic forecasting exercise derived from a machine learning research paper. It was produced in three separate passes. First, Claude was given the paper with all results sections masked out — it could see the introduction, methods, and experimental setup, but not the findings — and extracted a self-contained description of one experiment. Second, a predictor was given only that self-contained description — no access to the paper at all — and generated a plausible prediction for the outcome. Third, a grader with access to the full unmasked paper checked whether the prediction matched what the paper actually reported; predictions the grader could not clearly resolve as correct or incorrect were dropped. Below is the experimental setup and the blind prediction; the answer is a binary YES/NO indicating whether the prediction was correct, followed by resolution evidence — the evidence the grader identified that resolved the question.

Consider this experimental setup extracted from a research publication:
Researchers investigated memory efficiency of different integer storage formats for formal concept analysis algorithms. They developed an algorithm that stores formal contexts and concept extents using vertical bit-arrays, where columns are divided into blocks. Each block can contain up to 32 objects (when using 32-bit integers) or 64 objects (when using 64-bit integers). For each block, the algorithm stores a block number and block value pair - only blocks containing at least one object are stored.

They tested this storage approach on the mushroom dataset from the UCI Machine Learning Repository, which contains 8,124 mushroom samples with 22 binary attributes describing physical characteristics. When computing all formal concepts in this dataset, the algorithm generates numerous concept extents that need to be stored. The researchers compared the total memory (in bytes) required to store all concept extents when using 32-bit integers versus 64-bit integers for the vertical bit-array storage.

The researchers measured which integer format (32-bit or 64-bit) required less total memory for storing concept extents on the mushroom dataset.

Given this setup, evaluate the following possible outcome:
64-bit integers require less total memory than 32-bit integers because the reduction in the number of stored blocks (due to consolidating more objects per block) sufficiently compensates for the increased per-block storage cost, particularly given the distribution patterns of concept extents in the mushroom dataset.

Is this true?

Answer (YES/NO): YES